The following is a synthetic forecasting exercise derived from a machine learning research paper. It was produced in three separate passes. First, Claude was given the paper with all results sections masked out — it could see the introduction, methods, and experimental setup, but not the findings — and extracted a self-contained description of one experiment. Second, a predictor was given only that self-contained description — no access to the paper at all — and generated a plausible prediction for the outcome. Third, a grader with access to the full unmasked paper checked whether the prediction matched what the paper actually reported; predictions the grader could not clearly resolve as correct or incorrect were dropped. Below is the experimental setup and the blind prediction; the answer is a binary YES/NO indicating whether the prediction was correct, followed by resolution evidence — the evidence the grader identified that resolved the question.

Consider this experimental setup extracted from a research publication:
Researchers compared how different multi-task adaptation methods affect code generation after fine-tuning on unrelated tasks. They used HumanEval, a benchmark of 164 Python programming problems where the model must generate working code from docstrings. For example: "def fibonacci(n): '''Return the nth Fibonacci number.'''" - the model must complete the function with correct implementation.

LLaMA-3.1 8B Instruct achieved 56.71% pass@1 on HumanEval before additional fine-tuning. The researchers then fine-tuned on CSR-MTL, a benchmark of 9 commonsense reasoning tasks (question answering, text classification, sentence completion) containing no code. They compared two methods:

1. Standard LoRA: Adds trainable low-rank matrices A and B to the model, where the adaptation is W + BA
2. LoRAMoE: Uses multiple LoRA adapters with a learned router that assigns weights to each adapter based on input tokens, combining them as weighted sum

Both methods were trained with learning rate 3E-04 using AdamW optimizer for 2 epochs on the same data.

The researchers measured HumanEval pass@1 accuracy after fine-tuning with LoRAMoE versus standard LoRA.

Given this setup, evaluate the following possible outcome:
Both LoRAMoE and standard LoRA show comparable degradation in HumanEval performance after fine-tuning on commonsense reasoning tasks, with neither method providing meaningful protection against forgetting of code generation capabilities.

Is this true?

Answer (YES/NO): NO